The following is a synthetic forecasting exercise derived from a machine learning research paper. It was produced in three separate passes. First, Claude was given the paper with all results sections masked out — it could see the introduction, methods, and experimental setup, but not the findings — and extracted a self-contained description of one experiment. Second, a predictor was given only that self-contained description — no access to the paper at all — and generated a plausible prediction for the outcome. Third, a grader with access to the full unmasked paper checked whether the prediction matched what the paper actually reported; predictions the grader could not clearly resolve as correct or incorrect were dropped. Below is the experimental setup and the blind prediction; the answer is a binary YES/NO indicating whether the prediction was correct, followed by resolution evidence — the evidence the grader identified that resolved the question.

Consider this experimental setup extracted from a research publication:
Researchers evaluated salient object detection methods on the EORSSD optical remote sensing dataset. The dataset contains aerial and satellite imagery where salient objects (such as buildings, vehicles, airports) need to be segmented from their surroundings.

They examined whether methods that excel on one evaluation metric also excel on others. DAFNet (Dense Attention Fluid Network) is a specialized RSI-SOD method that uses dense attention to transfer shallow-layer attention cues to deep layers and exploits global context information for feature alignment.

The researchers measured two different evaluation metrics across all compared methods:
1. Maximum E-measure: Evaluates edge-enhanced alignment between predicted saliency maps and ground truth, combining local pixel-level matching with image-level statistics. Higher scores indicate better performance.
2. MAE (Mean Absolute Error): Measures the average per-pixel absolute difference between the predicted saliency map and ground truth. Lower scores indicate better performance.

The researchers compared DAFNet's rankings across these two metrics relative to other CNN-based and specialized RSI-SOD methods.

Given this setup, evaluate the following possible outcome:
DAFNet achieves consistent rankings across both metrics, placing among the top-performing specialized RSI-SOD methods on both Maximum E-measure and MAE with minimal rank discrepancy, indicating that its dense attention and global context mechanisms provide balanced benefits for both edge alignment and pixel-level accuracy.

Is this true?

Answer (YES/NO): YES